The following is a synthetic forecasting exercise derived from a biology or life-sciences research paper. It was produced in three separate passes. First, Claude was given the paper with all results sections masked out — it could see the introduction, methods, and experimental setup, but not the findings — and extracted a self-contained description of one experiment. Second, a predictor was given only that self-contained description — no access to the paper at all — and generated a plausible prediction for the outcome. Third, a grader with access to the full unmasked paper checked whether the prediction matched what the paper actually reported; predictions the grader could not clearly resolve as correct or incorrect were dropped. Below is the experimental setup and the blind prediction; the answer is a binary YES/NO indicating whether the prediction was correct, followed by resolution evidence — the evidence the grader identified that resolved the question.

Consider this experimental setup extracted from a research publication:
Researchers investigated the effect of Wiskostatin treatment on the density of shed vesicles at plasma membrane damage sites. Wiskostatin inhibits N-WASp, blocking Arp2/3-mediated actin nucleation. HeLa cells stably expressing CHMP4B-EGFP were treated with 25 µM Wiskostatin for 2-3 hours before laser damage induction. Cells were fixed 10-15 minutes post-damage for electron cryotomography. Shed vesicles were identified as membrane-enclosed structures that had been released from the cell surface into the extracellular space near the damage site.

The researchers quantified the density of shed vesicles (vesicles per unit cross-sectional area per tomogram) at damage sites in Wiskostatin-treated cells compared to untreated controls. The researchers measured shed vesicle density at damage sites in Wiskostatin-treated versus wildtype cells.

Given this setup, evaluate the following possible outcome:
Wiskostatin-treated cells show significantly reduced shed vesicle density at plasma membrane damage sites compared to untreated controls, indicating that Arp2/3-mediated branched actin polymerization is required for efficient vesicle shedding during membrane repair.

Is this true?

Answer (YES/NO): YES